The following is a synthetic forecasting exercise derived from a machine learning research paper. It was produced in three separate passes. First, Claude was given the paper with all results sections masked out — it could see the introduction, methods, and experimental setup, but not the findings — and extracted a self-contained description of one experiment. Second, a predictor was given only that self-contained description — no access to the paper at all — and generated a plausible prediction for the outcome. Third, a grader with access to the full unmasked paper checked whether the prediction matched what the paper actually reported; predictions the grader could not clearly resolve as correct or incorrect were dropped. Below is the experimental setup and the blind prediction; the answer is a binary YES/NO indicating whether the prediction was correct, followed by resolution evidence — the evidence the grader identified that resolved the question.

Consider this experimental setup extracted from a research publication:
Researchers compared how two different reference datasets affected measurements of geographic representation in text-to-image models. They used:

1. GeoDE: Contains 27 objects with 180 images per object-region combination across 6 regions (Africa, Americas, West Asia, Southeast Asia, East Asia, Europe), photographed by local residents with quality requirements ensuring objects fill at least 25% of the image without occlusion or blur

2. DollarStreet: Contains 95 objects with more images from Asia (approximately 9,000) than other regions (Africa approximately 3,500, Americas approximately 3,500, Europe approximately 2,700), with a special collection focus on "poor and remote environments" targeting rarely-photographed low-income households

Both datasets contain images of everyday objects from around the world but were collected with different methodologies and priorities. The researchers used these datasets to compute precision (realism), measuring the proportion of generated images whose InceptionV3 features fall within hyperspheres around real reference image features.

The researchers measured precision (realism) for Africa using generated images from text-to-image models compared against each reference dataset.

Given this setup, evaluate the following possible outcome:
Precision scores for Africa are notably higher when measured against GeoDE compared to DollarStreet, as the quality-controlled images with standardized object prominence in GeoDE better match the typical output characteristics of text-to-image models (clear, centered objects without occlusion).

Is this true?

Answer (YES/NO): NO